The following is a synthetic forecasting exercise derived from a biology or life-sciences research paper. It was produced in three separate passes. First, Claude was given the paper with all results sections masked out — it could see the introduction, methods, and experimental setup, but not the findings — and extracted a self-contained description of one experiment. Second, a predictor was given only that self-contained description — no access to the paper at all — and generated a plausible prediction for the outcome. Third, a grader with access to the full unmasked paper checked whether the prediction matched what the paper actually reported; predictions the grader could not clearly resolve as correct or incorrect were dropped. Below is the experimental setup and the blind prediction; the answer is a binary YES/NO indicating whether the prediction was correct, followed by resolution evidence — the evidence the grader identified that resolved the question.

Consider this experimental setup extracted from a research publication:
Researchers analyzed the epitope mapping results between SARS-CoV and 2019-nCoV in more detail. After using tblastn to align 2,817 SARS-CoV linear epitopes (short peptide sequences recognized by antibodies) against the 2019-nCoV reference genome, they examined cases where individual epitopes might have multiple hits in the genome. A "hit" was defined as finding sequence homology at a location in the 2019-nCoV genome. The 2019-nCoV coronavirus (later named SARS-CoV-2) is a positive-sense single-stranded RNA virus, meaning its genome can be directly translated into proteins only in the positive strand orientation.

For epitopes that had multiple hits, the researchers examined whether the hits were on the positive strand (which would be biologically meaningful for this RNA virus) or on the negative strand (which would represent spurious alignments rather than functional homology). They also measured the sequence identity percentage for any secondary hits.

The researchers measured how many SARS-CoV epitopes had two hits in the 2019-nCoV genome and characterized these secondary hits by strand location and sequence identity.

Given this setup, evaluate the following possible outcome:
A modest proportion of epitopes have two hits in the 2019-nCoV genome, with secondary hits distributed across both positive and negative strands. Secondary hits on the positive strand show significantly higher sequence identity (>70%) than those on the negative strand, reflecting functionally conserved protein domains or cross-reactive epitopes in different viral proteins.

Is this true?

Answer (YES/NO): NO